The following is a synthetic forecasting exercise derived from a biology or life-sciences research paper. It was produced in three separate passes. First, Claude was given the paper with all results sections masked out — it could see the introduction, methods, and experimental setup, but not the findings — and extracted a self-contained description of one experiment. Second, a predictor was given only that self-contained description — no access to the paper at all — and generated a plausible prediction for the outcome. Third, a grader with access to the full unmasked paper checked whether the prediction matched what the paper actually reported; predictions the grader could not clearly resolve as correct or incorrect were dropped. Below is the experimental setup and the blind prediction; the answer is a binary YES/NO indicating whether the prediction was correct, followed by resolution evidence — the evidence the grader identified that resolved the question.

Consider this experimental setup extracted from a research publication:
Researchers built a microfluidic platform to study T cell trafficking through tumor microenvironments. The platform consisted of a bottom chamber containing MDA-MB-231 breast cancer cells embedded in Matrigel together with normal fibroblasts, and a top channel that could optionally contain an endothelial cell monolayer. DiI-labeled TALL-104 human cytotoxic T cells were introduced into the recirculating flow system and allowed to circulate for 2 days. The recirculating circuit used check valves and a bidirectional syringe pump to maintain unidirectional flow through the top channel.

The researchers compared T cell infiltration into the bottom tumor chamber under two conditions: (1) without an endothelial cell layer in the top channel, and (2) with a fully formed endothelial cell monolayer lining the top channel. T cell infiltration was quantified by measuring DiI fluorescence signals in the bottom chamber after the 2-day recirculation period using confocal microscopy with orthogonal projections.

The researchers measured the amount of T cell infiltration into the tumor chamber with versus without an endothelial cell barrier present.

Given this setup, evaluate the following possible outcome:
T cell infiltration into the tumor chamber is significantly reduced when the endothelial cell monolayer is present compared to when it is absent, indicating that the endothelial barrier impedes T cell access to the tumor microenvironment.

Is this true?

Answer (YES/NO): YES